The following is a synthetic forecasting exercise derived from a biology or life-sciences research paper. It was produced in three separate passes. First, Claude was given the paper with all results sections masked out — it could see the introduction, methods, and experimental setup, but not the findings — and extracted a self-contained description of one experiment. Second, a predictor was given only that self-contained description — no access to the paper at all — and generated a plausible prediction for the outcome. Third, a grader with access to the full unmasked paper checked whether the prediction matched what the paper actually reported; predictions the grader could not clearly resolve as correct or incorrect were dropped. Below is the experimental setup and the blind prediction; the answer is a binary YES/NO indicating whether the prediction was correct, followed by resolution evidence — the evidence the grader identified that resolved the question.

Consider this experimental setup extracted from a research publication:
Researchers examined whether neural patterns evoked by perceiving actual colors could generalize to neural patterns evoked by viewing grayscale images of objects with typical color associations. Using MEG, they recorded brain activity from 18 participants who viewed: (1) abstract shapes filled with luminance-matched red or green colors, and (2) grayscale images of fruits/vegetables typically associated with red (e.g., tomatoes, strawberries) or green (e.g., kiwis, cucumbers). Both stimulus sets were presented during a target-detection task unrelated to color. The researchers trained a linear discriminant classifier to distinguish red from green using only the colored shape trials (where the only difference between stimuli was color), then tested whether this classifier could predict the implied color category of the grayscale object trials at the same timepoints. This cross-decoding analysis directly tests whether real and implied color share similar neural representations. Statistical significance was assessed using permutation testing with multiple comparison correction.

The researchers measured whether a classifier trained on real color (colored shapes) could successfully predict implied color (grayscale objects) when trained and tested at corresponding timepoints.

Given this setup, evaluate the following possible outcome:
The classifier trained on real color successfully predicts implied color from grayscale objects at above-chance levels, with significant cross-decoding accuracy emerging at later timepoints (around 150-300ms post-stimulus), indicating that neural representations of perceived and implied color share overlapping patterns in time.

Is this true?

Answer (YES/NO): NO